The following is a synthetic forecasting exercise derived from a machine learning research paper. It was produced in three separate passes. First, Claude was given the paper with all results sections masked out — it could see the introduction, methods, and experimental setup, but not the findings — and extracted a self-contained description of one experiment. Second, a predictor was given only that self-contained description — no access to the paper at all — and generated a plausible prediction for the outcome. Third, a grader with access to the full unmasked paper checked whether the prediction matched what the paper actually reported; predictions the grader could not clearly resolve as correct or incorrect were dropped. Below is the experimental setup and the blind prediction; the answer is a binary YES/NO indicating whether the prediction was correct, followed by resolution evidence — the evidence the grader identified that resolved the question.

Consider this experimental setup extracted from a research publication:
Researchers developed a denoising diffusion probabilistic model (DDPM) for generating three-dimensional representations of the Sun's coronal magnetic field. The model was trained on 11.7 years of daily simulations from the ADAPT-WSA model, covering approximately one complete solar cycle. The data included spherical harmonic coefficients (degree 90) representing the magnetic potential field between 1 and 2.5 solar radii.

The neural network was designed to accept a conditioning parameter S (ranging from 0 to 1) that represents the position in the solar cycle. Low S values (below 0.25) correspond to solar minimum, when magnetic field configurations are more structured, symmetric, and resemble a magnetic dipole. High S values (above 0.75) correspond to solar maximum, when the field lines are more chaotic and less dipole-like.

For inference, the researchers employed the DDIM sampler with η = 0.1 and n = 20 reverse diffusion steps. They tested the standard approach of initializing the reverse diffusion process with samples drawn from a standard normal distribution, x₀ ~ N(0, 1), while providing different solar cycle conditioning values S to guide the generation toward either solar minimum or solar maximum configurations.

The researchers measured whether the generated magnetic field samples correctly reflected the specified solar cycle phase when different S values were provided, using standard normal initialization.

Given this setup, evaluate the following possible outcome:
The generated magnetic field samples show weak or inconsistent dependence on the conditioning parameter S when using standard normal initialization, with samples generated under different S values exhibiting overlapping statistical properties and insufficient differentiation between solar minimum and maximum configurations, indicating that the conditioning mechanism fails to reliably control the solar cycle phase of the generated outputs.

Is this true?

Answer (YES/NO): YES